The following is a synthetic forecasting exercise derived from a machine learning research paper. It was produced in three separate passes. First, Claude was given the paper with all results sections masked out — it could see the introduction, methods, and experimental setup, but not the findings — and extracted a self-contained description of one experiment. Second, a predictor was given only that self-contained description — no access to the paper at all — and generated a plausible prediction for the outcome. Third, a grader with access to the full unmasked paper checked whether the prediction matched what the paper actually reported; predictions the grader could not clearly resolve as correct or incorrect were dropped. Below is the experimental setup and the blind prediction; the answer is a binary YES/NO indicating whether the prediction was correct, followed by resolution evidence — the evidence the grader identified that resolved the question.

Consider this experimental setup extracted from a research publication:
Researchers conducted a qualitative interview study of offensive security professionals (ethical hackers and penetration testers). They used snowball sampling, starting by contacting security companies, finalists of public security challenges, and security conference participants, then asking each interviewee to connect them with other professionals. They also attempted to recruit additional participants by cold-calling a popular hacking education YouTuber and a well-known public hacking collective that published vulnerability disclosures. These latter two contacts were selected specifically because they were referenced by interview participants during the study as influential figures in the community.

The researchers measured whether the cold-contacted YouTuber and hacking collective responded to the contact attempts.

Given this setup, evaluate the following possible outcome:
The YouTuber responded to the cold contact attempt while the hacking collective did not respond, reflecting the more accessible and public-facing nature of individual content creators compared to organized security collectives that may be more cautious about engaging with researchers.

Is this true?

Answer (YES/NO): NO